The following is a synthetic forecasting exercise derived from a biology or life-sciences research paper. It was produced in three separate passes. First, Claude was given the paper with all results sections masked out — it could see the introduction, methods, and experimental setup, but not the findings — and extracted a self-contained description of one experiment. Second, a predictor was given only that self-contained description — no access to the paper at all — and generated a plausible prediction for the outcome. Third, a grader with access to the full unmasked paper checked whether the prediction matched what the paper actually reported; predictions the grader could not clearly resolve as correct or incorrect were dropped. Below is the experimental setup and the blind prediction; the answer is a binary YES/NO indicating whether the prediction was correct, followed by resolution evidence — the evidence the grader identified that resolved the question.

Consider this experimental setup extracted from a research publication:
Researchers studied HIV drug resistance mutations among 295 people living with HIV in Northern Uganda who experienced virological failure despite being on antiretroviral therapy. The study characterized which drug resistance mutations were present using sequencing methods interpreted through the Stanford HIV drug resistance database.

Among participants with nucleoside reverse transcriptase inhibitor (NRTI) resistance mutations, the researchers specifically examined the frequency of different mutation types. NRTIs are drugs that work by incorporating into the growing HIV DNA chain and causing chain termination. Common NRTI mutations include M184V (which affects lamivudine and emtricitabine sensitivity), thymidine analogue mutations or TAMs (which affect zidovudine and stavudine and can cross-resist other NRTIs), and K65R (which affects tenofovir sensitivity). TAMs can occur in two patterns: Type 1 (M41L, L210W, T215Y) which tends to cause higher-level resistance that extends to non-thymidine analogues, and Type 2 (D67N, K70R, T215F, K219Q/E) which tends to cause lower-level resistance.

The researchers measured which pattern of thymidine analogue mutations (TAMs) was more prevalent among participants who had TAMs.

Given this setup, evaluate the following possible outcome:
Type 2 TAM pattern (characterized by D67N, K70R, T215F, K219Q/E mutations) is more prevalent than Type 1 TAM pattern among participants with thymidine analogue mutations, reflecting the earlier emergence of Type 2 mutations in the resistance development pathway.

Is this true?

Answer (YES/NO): YES